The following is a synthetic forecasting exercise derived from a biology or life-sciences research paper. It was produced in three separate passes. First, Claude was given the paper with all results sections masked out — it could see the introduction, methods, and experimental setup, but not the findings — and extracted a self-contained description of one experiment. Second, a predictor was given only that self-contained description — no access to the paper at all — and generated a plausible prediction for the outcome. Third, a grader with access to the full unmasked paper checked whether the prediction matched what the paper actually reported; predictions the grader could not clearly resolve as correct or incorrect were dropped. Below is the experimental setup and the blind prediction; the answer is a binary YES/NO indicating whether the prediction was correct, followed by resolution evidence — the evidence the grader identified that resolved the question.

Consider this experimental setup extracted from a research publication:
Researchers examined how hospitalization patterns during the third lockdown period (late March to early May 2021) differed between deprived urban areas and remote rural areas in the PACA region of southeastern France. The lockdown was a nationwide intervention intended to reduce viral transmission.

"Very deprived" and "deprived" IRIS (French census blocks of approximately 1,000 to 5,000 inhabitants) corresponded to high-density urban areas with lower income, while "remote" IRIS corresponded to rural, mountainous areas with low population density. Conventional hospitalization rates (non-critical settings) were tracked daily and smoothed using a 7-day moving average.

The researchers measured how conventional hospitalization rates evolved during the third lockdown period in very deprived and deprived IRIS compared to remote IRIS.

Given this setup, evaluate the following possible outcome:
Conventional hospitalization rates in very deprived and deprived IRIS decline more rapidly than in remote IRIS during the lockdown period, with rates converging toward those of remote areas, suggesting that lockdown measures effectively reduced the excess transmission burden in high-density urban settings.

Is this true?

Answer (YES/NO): NO